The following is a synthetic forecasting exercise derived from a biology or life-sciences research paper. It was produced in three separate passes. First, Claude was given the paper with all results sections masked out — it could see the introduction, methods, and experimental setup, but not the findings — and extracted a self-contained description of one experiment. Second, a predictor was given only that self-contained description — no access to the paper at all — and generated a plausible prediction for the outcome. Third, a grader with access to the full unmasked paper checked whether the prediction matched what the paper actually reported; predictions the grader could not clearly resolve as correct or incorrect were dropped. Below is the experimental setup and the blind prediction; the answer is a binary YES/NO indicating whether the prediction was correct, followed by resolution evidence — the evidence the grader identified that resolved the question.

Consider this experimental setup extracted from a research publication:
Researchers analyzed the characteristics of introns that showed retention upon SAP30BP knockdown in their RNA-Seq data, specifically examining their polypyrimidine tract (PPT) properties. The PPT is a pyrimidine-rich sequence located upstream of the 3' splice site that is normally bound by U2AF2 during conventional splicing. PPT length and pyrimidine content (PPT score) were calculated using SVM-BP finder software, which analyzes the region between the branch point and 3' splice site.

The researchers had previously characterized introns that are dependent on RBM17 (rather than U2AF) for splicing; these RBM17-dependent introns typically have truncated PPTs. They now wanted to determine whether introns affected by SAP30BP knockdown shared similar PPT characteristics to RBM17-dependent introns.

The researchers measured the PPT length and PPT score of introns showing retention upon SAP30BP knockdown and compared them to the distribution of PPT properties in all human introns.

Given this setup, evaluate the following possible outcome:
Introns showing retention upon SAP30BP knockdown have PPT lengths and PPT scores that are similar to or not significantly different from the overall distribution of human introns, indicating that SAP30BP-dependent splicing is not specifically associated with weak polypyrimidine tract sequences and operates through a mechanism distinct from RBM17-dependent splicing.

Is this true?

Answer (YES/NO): NO